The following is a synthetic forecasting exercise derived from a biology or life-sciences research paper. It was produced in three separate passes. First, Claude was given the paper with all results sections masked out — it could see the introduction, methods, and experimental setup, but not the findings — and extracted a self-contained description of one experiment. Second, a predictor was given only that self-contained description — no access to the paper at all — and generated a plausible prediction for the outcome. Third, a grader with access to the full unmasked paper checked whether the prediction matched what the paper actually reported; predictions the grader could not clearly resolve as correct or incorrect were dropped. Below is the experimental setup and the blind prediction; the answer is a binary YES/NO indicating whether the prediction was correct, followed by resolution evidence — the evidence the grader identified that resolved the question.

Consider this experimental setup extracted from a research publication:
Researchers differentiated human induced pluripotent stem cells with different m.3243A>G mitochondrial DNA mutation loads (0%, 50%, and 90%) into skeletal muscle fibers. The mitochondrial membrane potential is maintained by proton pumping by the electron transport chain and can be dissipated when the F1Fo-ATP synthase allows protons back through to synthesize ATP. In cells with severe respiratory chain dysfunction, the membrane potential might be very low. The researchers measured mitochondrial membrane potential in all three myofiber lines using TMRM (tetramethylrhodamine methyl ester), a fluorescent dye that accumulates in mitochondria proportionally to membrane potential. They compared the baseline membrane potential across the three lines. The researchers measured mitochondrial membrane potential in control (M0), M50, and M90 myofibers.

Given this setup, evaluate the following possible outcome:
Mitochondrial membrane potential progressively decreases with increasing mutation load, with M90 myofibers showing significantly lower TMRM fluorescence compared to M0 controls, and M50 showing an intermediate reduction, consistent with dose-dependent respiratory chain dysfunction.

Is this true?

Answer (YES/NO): NO